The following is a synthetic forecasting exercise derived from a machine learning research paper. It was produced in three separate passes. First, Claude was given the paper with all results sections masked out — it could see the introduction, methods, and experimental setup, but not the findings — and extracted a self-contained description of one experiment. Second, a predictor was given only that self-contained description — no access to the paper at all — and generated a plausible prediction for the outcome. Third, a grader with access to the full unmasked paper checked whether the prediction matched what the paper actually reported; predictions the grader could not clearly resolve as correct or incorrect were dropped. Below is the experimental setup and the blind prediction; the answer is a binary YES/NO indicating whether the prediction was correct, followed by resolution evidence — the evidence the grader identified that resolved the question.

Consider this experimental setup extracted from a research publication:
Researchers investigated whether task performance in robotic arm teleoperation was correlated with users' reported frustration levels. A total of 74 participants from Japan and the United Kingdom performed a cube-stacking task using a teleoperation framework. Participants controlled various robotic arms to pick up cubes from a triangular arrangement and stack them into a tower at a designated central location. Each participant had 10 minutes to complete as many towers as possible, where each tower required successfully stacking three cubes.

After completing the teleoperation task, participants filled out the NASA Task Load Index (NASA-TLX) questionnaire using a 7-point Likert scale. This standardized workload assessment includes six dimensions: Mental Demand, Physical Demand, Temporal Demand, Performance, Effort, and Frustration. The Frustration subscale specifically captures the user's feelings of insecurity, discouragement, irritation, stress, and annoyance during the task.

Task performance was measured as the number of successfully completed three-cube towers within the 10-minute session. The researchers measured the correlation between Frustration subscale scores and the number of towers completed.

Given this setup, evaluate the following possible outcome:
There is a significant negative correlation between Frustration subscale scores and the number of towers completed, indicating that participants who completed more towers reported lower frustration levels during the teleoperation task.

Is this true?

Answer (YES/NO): NO